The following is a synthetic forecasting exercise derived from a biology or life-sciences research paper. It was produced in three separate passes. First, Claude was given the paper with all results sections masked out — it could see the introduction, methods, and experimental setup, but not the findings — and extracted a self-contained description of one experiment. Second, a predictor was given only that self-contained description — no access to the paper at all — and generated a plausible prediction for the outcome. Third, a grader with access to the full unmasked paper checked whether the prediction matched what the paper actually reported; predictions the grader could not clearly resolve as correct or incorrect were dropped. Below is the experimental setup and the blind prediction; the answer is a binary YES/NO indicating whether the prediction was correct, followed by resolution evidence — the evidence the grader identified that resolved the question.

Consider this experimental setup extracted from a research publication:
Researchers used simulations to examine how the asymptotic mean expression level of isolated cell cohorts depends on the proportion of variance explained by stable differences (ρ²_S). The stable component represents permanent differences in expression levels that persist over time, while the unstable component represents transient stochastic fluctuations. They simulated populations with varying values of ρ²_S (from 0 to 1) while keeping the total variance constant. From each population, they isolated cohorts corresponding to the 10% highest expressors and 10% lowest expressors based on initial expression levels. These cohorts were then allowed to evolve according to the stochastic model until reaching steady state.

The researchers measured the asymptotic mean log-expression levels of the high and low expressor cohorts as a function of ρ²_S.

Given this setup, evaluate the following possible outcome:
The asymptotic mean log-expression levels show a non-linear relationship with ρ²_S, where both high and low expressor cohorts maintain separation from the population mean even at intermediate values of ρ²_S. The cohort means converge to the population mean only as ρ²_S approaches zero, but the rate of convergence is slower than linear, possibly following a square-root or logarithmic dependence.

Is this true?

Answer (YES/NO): NO